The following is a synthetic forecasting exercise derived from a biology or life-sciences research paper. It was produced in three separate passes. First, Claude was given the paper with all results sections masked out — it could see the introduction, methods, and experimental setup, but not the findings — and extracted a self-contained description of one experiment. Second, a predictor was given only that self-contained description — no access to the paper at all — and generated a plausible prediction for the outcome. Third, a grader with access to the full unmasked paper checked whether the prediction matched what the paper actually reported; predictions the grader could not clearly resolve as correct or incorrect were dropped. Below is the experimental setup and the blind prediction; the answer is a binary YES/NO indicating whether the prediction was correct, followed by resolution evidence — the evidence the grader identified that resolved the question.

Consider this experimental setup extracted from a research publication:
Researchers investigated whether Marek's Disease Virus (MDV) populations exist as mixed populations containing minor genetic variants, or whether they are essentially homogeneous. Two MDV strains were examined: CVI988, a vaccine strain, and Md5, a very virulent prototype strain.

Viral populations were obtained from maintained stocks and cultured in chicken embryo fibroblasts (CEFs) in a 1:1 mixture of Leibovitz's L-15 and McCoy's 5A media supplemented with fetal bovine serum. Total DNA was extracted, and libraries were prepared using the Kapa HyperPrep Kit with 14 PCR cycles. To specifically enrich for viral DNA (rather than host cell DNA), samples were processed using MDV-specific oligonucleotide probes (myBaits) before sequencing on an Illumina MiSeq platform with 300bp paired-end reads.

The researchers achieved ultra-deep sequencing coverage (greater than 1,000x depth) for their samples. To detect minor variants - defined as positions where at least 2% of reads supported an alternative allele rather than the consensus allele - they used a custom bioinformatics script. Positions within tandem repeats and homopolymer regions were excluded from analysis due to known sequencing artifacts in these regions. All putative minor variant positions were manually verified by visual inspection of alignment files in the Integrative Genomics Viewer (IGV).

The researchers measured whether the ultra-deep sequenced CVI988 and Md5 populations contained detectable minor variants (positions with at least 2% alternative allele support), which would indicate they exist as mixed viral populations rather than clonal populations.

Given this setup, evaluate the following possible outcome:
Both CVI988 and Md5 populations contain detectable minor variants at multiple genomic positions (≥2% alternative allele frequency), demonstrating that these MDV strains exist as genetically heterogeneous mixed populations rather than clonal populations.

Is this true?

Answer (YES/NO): YES